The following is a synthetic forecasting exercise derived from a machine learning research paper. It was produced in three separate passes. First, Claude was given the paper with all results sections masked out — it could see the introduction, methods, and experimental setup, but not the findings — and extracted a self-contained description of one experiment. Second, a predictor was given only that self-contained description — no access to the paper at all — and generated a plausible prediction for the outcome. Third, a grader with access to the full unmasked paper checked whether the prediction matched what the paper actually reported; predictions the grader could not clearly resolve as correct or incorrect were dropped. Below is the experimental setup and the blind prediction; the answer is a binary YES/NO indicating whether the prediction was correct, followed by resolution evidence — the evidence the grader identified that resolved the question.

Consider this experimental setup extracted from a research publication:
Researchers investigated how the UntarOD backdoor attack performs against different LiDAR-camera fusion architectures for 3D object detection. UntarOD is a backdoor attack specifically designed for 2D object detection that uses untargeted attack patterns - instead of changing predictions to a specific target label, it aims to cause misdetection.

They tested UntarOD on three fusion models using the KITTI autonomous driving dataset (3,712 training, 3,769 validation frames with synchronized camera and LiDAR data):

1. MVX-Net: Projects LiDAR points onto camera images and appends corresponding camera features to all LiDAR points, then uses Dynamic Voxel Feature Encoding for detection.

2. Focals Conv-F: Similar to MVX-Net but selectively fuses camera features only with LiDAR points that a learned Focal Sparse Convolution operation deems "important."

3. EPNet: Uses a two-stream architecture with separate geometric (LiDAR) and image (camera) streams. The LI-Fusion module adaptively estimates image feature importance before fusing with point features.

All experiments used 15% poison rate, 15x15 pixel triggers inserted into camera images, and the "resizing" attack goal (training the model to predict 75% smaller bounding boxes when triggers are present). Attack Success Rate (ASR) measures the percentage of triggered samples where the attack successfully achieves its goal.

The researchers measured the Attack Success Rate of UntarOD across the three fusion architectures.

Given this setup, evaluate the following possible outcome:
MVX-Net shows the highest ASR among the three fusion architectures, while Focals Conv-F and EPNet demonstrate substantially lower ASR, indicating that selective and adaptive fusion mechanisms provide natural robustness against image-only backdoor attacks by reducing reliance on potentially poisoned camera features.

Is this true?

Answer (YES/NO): NO